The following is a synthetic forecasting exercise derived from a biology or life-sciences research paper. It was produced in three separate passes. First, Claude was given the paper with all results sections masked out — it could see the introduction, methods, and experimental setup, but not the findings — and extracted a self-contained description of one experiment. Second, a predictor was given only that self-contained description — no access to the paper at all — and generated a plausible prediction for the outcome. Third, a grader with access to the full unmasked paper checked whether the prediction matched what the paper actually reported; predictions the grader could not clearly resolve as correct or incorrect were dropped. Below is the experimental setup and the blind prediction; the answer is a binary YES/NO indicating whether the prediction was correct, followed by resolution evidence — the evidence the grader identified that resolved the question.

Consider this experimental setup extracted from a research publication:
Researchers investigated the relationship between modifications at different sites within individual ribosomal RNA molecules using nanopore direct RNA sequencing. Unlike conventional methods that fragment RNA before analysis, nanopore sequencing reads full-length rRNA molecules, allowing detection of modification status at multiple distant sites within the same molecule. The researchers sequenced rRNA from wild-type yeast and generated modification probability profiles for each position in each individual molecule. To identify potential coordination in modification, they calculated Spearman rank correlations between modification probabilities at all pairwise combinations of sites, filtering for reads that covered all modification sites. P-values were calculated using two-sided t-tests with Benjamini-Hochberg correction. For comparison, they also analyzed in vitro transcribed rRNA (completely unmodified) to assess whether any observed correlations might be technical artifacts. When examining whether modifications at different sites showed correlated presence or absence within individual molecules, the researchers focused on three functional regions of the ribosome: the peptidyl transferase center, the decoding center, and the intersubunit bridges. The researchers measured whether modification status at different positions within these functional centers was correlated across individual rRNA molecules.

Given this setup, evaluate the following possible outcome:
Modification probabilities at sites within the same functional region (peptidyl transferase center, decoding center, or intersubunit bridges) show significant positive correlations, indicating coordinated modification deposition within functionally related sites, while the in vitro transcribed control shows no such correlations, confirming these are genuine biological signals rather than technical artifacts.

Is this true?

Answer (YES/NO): YES